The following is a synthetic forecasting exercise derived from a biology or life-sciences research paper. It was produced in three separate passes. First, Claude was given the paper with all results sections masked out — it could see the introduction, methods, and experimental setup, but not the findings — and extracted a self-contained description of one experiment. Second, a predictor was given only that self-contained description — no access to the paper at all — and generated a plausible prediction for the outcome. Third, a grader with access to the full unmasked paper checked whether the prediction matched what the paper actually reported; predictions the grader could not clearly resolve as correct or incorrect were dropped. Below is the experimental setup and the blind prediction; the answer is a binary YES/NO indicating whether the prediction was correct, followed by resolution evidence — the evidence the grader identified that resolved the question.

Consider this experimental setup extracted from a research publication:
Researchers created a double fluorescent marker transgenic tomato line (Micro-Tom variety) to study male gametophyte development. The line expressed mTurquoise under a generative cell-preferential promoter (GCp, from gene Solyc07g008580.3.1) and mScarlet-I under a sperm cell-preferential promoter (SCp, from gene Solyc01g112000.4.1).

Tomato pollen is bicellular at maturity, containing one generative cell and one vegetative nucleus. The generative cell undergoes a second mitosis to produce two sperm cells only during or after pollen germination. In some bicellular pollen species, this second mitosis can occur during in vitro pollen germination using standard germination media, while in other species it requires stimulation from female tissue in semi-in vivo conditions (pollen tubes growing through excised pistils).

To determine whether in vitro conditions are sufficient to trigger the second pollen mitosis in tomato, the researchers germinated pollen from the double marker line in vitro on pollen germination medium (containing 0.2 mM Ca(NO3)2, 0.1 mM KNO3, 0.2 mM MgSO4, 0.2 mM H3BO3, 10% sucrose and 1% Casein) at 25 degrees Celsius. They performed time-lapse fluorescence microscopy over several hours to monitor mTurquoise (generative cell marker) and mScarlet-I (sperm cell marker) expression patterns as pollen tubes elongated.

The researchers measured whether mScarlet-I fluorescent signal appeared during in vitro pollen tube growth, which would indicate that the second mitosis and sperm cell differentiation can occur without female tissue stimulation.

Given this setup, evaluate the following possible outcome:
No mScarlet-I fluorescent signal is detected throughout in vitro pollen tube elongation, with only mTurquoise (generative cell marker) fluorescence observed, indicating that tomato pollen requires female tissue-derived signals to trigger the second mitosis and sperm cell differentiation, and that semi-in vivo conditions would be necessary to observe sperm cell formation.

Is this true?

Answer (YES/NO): NO